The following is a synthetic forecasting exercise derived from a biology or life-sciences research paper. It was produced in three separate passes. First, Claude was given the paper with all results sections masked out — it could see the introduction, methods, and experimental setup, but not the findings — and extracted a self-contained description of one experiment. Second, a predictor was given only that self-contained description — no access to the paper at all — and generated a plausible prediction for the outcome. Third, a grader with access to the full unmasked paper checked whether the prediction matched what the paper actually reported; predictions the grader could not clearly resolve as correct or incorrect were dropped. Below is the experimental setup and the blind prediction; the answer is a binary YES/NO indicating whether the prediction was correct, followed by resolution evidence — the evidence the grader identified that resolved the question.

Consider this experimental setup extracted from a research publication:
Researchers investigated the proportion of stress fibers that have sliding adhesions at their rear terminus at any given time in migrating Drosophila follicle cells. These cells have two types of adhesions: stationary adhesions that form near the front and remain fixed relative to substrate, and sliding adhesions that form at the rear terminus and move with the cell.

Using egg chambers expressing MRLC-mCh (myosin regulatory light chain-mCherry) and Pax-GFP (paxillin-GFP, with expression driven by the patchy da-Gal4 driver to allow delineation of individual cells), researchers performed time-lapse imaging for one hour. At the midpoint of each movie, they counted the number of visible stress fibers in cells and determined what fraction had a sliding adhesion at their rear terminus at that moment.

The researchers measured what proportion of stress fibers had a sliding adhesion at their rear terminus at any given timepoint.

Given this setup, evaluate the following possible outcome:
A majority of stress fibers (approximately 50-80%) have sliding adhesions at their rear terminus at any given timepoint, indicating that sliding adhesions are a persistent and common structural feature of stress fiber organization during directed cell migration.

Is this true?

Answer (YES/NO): NO